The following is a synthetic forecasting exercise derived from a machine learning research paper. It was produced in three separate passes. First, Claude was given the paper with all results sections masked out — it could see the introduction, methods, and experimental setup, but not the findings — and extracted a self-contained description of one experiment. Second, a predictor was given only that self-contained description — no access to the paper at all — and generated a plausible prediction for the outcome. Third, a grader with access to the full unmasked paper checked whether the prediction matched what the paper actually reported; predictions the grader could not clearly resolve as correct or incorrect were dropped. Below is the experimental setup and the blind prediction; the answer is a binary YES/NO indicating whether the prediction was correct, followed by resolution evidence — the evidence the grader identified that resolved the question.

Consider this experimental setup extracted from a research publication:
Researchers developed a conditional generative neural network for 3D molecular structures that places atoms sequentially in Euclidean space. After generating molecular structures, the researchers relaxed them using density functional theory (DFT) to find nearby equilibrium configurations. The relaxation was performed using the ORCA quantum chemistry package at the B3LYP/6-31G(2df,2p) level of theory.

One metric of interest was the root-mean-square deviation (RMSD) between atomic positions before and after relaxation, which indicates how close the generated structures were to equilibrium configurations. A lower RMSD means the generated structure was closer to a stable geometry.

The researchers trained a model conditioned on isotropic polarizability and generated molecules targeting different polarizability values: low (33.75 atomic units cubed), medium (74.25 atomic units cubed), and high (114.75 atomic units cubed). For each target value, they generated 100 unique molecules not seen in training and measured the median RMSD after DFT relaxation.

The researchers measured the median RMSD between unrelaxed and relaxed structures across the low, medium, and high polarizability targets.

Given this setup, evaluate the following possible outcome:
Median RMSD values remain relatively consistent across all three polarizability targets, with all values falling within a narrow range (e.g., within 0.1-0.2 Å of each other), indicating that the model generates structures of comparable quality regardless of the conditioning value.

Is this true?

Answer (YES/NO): NO